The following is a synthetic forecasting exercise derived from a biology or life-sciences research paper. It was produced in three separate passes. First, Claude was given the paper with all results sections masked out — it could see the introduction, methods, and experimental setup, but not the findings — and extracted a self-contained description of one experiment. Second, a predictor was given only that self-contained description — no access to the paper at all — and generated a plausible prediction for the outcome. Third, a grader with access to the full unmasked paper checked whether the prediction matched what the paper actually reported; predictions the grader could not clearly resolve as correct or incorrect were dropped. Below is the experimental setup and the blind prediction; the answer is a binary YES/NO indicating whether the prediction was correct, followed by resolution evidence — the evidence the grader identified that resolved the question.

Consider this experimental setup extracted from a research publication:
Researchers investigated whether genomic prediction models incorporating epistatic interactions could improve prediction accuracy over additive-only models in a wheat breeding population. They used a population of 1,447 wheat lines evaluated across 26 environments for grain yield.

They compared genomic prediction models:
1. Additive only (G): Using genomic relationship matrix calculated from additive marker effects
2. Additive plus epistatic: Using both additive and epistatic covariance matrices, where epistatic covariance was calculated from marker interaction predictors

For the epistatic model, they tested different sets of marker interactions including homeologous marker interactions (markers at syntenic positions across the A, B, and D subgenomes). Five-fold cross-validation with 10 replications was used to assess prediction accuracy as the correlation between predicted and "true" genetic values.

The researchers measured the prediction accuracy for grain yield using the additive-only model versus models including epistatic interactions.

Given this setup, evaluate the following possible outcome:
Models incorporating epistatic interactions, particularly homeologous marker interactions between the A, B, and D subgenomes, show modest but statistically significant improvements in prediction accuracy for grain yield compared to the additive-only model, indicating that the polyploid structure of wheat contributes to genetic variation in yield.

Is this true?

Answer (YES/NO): NO